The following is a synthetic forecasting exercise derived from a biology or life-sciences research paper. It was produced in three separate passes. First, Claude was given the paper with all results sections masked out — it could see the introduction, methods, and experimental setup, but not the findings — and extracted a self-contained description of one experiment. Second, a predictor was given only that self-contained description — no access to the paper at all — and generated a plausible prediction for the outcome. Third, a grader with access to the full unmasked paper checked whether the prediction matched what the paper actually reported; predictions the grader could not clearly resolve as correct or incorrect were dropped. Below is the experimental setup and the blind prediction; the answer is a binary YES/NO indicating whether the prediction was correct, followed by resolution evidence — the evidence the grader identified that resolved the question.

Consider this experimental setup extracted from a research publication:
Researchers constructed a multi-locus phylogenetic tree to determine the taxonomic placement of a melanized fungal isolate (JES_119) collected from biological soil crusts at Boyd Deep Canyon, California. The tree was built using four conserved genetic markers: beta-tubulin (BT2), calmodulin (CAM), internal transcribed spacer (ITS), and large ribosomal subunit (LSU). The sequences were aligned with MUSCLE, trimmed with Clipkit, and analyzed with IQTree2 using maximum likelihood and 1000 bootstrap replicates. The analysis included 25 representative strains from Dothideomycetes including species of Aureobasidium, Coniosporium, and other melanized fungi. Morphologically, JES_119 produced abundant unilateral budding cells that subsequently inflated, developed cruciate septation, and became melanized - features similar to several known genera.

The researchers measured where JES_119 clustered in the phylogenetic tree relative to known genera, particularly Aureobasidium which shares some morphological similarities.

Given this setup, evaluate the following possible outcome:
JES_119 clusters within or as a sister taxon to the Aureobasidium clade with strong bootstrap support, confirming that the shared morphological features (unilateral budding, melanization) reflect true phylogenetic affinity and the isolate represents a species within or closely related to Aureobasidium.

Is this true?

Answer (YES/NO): NO